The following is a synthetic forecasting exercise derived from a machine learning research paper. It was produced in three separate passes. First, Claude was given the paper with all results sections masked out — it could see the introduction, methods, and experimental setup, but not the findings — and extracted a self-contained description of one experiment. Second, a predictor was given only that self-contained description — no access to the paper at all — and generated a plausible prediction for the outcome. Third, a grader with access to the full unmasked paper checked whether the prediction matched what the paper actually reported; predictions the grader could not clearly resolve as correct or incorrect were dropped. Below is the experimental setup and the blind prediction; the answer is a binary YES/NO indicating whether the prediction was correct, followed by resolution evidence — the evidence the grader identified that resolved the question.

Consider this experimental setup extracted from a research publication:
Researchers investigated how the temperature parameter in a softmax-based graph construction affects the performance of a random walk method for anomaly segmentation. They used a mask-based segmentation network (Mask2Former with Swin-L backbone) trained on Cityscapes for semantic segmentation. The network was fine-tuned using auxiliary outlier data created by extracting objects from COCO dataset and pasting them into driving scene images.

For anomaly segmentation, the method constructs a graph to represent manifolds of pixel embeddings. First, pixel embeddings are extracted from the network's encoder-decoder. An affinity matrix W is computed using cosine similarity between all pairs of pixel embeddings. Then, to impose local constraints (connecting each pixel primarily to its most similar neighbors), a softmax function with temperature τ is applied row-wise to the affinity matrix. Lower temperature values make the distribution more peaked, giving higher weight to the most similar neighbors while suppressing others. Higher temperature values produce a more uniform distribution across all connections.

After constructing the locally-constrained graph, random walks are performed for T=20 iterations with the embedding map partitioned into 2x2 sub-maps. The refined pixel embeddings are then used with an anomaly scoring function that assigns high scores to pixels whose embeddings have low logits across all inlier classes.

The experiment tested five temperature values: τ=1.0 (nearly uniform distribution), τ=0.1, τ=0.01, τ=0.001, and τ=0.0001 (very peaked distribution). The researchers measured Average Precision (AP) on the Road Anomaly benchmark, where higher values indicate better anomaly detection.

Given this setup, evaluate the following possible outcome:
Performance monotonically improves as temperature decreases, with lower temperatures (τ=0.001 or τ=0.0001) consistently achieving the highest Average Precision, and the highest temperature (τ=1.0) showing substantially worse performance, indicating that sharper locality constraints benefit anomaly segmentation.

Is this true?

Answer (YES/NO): NO